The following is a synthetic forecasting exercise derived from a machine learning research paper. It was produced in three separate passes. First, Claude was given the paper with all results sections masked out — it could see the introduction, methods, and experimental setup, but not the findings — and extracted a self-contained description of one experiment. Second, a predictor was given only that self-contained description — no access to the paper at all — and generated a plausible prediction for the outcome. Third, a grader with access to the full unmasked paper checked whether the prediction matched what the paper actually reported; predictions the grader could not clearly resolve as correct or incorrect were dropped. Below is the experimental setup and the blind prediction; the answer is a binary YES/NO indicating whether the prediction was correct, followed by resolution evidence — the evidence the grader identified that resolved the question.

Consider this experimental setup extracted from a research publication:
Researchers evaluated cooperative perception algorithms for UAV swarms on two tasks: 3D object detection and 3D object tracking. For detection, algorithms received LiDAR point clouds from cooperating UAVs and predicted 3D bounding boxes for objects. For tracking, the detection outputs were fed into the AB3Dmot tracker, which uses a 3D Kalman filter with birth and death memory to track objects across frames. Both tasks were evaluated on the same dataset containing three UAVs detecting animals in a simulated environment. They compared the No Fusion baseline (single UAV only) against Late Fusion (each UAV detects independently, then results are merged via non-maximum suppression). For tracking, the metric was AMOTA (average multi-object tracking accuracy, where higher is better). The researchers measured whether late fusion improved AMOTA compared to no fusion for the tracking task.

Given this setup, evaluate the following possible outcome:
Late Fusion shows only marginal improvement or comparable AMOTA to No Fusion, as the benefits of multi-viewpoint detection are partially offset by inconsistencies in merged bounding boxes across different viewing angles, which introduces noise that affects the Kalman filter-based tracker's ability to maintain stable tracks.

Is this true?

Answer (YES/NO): NO